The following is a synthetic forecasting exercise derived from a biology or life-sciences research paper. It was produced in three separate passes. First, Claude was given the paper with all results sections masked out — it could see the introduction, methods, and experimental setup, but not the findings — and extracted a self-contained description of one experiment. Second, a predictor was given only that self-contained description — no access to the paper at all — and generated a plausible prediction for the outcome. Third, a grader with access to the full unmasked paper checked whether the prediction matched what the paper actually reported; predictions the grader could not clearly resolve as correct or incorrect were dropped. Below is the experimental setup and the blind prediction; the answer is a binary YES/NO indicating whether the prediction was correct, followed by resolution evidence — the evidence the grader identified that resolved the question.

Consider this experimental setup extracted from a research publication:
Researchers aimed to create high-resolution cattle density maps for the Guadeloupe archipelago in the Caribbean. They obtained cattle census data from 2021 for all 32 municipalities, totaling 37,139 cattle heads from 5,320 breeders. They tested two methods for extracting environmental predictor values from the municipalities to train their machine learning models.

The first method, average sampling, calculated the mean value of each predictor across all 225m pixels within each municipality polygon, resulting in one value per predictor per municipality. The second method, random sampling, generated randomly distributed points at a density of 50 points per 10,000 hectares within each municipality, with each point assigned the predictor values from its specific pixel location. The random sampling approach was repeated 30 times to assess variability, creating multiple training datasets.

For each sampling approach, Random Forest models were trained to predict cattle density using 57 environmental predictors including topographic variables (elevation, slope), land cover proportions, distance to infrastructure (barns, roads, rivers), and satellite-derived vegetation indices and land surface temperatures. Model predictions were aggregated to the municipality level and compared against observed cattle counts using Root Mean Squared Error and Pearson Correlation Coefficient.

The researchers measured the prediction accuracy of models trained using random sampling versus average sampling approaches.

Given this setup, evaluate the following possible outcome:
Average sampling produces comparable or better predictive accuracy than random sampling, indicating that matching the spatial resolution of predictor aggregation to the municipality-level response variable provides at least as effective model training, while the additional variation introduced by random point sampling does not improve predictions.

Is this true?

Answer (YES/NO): NO